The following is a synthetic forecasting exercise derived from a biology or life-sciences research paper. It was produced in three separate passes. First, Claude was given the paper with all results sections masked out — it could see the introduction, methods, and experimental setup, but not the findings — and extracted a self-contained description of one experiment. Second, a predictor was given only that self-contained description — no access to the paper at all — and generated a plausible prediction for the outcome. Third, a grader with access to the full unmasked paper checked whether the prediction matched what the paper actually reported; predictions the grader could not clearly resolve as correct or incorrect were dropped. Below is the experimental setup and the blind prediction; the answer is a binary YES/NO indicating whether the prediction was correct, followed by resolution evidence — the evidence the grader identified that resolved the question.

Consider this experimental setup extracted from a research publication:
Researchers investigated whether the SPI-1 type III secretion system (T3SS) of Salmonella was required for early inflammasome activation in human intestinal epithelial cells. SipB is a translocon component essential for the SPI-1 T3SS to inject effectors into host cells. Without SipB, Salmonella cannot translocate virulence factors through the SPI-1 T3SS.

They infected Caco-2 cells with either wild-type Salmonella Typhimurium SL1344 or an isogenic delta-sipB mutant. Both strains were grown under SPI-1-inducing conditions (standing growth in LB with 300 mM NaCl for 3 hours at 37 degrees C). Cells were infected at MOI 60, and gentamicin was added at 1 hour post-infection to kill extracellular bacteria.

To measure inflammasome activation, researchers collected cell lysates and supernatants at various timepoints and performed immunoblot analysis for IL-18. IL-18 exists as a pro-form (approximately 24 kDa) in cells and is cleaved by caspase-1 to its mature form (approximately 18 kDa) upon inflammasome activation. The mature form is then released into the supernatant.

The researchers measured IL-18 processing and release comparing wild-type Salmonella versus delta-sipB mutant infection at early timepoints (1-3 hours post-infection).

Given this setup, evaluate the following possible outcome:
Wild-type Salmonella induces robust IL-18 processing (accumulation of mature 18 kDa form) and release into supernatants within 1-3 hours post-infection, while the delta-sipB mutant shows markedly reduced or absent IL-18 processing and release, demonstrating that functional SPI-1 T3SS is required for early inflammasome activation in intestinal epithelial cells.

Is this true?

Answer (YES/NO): YES